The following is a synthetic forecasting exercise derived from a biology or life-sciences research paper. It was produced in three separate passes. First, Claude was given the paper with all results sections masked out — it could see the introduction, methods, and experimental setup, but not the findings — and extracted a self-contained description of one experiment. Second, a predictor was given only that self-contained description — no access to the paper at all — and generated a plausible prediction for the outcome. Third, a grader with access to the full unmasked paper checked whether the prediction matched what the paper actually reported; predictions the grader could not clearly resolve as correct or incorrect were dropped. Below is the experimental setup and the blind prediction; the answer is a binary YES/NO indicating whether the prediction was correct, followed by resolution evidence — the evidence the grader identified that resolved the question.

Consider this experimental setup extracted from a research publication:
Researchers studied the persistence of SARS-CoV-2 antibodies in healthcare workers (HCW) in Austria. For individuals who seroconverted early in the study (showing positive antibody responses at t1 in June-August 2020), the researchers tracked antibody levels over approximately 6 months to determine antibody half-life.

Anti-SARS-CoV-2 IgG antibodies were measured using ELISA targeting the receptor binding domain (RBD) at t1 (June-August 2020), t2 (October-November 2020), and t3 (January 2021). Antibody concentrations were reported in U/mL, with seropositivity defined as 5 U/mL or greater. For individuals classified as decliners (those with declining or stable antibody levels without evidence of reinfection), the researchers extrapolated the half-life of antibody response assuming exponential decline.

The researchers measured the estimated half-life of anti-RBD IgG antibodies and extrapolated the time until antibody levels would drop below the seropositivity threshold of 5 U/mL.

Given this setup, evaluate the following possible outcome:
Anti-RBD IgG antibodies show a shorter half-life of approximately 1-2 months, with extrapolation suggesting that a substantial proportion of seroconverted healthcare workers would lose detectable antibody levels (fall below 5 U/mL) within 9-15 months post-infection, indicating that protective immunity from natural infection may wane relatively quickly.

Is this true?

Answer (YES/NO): NO